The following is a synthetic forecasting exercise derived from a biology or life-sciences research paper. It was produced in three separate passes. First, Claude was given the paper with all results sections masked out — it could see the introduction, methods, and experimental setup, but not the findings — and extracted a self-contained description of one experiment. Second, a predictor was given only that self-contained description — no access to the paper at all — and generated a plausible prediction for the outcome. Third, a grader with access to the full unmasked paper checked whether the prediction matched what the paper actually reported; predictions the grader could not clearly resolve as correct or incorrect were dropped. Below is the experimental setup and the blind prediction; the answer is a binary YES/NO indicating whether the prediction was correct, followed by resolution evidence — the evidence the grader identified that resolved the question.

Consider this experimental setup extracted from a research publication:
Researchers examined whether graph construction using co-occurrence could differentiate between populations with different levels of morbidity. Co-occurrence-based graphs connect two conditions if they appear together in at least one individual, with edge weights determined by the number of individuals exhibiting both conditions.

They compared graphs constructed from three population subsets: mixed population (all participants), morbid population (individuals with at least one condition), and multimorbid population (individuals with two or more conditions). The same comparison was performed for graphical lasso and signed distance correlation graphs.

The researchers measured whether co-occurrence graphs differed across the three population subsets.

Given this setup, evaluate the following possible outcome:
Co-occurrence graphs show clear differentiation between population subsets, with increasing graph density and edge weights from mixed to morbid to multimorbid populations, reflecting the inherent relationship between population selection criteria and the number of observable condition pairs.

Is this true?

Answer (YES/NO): NO